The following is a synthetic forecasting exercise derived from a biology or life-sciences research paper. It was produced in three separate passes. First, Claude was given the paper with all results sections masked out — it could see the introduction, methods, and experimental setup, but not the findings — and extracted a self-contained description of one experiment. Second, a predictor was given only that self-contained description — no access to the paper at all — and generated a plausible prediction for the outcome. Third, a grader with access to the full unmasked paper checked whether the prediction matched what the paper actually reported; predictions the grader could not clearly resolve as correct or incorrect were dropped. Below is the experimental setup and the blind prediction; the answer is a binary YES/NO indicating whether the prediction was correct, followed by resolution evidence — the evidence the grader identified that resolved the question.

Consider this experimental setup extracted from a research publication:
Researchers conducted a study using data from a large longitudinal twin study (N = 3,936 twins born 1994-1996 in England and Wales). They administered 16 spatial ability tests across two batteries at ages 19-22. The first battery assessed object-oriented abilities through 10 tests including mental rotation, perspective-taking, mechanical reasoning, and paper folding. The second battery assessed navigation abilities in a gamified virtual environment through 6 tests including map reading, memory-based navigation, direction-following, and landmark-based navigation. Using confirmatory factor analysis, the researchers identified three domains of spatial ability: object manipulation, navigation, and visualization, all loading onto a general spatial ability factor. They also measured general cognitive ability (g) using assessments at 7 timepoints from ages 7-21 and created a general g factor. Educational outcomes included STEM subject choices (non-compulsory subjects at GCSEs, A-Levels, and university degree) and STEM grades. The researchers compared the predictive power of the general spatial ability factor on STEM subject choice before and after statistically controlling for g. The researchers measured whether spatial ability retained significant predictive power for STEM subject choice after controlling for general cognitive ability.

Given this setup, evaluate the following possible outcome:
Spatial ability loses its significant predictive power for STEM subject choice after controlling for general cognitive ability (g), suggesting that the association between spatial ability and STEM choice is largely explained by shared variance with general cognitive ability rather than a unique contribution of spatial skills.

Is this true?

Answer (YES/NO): NO